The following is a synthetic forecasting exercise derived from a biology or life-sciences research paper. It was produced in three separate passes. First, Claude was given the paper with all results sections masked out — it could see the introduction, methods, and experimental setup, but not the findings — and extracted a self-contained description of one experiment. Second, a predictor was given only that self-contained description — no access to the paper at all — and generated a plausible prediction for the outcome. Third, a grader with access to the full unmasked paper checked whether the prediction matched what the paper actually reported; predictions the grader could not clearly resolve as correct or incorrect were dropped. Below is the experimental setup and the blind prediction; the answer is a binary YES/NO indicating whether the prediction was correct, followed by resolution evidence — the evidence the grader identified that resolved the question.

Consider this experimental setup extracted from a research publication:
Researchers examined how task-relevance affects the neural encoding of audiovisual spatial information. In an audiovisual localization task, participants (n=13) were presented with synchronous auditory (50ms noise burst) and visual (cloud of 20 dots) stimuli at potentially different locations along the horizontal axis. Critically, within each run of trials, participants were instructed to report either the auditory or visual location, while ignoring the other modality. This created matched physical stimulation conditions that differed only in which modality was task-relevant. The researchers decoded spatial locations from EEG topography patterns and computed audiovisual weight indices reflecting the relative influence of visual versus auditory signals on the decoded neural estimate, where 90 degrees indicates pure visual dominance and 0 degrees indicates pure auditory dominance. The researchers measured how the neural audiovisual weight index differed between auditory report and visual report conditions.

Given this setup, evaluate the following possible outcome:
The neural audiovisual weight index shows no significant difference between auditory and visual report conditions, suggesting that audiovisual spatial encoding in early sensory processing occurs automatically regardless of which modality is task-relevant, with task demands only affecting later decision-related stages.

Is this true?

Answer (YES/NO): NO